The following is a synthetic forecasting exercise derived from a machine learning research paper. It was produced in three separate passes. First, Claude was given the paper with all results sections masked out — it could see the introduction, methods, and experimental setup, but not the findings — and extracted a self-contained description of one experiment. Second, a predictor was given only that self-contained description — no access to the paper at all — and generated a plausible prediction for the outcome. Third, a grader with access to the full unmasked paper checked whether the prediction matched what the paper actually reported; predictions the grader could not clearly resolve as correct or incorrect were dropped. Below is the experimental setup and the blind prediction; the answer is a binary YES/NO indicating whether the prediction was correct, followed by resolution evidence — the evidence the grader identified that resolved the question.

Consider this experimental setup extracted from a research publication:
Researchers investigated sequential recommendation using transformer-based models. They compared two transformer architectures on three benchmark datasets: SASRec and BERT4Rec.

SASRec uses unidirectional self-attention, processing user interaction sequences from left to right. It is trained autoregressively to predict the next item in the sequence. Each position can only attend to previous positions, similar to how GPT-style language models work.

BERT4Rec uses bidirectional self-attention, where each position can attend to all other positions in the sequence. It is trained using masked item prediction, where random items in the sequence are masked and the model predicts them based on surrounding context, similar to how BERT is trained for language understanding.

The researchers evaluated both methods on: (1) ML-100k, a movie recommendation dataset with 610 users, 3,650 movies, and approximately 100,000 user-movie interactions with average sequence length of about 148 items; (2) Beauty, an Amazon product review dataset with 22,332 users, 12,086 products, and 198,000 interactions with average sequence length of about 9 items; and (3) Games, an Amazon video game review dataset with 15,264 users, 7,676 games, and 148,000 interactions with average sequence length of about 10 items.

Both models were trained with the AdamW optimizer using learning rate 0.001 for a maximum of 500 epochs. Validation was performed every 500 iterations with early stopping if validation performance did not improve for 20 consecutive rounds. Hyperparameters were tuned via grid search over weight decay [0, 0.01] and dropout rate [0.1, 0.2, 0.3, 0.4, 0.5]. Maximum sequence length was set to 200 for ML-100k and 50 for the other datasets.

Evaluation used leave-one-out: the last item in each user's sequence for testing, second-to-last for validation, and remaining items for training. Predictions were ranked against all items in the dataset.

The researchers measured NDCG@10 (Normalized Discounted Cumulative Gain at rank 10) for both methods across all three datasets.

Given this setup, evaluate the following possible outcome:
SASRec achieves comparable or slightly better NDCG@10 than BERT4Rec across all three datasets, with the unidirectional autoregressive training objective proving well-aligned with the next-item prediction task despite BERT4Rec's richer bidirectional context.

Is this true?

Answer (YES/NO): NO